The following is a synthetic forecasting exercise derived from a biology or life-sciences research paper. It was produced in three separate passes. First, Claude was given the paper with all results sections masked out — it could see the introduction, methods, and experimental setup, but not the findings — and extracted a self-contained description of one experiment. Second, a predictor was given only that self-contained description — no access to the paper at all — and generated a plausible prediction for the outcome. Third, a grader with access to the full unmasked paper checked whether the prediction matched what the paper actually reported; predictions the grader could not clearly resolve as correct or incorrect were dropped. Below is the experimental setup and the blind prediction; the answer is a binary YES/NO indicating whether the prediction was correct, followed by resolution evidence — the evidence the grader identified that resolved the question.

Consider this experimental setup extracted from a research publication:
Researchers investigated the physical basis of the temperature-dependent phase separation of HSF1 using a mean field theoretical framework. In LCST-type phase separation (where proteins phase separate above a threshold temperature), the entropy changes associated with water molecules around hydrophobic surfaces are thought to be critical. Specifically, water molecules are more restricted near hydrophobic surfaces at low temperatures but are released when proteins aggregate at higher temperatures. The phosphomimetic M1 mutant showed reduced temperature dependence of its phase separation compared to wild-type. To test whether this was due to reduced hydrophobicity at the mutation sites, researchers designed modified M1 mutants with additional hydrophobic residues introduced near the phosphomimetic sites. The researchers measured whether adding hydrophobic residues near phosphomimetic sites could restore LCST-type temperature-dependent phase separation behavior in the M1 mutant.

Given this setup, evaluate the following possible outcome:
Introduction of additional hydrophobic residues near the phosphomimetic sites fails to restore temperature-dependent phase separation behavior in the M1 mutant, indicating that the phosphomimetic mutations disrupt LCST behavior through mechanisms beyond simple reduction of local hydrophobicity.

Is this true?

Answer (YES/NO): NO